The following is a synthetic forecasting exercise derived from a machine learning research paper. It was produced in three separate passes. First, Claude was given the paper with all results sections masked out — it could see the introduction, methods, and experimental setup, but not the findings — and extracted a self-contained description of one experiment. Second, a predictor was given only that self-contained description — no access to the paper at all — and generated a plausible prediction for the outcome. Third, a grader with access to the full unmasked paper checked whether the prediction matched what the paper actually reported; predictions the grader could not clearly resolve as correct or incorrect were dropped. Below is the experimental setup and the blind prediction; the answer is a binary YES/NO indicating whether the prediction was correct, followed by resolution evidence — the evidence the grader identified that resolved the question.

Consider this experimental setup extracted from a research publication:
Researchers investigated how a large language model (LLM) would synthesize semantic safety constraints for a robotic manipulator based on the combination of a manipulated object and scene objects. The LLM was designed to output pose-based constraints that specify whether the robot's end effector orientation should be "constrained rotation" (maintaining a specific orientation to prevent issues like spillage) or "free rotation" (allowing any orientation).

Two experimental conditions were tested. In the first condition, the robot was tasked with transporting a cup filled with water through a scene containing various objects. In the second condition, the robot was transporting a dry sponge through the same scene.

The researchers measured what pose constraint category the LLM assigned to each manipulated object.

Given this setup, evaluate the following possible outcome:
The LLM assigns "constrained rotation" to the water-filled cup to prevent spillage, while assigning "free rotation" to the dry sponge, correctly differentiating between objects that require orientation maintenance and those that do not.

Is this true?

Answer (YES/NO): YES